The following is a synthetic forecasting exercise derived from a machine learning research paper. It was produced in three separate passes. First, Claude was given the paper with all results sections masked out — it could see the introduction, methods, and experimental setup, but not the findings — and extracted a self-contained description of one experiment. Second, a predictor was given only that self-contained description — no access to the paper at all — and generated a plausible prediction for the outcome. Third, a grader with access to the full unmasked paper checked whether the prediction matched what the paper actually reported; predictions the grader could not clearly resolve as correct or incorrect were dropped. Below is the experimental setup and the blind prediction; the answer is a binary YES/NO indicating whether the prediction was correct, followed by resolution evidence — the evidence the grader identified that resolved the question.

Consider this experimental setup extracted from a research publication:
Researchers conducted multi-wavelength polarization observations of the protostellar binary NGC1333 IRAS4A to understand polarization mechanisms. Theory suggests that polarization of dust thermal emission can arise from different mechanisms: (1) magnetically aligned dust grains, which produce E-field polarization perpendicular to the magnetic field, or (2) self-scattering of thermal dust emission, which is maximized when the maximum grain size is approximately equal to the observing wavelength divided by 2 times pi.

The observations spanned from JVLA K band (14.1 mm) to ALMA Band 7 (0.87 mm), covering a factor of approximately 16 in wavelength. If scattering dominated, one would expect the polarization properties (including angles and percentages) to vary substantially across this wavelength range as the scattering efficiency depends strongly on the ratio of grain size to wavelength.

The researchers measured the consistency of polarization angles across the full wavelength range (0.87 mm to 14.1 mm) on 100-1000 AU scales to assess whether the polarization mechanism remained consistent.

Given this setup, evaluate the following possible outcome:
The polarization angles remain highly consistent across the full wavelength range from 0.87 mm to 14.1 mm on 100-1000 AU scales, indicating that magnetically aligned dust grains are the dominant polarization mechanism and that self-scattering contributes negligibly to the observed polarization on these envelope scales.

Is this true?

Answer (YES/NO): YES